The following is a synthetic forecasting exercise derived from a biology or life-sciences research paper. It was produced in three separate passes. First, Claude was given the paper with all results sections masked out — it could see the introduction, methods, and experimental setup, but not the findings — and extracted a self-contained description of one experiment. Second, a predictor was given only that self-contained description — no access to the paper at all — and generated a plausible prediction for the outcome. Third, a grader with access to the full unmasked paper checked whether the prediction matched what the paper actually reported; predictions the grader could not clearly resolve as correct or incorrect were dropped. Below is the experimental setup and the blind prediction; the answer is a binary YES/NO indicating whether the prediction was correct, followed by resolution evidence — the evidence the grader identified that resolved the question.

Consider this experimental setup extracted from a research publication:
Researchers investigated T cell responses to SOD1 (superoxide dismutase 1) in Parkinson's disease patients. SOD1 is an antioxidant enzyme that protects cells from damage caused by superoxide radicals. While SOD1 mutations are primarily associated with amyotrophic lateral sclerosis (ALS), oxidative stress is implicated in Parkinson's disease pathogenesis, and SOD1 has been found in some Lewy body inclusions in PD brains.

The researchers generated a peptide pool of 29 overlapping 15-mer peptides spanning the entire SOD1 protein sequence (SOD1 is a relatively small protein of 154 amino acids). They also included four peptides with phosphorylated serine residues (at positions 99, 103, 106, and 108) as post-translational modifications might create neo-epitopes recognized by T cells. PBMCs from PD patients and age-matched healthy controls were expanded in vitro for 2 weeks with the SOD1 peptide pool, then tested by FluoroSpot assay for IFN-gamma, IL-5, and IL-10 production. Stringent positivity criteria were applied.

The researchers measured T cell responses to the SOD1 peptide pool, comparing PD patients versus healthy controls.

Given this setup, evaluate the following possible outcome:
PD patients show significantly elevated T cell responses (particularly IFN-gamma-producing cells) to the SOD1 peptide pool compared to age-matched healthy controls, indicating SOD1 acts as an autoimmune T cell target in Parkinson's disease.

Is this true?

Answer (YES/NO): NO